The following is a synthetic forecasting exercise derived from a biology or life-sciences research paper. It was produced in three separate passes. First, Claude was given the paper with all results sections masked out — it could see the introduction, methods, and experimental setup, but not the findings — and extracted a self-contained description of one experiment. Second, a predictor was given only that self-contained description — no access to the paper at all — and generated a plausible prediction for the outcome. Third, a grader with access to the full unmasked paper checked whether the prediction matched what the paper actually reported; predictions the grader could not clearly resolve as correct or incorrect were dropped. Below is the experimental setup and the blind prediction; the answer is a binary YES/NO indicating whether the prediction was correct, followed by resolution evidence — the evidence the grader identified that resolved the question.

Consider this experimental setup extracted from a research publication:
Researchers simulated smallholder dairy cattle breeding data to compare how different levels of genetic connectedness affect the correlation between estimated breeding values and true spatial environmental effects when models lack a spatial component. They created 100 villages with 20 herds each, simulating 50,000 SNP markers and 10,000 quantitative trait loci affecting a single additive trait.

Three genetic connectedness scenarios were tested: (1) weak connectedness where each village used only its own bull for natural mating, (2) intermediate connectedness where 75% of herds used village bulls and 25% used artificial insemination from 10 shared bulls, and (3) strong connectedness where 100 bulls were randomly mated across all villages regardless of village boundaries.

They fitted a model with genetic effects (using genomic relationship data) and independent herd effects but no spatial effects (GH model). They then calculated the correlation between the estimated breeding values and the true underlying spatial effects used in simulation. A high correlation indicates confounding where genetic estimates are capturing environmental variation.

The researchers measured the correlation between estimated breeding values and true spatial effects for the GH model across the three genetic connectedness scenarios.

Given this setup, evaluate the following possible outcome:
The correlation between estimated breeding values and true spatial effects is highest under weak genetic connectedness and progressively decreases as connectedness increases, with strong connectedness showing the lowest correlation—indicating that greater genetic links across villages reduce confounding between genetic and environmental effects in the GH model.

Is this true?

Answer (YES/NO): YES